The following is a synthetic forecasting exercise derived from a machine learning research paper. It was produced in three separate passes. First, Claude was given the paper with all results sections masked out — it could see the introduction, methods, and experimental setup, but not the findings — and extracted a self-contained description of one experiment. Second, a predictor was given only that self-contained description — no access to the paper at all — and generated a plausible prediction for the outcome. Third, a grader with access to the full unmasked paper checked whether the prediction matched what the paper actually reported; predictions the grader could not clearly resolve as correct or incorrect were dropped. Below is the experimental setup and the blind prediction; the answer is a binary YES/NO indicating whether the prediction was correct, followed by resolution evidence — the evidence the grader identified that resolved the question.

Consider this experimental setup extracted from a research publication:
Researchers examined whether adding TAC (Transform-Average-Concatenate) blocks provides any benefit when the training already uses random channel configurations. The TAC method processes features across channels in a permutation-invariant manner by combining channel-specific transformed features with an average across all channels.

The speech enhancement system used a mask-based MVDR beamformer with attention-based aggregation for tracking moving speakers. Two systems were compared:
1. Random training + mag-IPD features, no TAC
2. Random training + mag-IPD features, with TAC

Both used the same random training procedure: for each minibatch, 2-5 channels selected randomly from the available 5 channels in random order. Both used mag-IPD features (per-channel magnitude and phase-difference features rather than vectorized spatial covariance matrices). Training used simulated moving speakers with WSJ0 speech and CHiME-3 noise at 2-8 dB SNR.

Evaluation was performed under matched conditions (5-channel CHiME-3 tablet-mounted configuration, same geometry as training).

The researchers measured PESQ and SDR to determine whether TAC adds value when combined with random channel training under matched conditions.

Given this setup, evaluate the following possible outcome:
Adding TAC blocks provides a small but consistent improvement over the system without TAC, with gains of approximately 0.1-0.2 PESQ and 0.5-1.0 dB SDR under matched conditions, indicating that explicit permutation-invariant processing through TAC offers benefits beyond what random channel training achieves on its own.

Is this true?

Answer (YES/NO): NO